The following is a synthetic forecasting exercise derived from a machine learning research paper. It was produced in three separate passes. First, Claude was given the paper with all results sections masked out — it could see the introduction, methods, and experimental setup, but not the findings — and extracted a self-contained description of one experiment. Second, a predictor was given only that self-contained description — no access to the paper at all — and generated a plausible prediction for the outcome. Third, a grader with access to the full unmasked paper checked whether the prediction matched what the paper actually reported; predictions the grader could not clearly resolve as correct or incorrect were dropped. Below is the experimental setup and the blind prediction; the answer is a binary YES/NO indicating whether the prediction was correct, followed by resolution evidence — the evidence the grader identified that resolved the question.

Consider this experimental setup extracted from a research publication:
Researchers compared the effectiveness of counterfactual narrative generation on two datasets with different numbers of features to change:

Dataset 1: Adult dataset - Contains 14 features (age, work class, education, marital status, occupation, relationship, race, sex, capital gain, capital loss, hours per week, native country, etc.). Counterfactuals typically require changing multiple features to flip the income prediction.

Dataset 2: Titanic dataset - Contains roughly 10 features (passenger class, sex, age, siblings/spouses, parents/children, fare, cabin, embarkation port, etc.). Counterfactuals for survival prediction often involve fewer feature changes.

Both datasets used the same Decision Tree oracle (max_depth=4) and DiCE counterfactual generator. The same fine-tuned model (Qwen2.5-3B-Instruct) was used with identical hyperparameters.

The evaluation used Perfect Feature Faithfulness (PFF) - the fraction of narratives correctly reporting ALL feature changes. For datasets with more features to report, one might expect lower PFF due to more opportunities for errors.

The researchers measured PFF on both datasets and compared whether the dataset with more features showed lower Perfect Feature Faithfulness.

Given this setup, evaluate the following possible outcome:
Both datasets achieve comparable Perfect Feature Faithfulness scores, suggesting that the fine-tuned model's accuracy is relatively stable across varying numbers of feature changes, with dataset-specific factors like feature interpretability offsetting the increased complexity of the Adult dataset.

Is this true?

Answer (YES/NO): NO